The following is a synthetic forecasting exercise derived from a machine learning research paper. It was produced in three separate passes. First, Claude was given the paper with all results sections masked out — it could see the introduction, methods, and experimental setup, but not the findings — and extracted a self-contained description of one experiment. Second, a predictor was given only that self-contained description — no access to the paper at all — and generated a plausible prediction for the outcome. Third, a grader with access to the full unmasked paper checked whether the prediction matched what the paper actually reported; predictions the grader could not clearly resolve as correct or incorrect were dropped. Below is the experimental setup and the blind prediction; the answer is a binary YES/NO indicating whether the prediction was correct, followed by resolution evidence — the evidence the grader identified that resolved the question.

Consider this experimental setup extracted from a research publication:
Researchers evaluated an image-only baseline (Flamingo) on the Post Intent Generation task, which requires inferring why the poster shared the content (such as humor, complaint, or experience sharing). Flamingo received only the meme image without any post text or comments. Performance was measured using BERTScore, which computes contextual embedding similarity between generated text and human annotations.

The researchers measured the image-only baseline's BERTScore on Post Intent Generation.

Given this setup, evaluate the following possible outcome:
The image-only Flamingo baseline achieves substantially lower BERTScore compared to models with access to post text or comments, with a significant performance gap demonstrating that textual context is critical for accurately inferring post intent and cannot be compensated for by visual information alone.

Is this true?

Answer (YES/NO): YES